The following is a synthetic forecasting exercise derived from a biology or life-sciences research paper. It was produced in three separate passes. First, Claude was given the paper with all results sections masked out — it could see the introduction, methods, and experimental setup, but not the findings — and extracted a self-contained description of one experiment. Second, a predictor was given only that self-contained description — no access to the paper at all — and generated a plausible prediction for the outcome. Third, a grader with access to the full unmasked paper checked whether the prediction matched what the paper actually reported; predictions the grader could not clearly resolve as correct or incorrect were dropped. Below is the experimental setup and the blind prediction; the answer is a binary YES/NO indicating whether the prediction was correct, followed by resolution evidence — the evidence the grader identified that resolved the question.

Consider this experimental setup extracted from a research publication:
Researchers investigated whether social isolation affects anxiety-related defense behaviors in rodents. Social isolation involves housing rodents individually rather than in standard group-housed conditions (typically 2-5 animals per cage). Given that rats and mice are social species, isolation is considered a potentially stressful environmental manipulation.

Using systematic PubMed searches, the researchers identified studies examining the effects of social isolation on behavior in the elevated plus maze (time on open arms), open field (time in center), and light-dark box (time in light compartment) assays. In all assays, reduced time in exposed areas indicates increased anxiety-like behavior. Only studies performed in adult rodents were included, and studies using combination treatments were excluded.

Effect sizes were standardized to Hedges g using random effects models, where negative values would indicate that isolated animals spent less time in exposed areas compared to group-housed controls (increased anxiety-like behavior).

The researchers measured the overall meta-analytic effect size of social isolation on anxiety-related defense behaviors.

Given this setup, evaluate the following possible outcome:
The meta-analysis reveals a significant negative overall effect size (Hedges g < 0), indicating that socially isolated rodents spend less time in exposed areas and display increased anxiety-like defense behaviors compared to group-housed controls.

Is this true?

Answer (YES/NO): NO